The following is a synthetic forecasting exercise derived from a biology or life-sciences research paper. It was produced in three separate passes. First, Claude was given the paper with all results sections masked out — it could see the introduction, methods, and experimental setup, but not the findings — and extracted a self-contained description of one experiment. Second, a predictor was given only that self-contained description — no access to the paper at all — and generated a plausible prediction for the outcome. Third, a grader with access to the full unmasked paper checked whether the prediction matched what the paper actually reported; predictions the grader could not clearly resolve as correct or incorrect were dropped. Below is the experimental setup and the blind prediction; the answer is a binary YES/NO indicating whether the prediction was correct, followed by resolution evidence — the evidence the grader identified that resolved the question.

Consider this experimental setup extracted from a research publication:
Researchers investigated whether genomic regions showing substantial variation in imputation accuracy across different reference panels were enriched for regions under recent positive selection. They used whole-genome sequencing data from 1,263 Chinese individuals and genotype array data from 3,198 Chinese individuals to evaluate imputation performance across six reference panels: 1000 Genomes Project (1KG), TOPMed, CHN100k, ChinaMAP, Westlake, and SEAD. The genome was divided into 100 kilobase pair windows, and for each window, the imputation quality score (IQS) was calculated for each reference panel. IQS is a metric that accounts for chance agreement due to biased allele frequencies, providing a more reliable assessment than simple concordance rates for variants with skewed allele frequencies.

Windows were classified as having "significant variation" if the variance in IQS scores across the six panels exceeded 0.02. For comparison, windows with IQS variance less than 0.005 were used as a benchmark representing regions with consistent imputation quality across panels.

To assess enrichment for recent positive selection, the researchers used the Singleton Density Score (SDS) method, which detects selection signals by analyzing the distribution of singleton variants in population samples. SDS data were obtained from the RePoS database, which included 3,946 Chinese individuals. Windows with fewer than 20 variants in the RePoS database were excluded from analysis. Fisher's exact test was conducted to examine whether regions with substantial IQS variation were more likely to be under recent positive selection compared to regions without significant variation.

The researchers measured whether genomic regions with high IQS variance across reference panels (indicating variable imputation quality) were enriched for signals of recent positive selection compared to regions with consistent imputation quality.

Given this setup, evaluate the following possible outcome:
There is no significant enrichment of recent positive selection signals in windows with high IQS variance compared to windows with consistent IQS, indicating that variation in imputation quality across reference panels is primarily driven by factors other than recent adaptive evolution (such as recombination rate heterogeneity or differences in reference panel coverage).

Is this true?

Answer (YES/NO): NO